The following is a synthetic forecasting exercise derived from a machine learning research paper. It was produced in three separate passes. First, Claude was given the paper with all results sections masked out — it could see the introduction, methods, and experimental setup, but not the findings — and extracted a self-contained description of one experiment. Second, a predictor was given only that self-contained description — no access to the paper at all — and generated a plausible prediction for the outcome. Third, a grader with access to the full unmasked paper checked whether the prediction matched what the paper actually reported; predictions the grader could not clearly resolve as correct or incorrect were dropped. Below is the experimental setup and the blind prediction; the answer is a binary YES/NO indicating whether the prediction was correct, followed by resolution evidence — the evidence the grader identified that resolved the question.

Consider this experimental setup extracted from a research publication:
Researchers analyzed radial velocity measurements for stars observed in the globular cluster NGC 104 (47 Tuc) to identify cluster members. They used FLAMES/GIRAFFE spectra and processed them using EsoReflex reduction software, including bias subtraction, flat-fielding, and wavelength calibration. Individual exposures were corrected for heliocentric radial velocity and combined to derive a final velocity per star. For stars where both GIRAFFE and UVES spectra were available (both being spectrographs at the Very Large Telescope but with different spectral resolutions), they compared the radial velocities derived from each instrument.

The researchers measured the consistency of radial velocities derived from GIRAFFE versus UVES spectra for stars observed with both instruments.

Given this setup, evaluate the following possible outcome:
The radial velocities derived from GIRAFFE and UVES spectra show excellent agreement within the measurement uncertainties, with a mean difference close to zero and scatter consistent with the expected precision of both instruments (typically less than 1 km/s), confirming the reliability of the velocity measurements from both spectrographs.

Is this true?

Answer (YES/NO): NO